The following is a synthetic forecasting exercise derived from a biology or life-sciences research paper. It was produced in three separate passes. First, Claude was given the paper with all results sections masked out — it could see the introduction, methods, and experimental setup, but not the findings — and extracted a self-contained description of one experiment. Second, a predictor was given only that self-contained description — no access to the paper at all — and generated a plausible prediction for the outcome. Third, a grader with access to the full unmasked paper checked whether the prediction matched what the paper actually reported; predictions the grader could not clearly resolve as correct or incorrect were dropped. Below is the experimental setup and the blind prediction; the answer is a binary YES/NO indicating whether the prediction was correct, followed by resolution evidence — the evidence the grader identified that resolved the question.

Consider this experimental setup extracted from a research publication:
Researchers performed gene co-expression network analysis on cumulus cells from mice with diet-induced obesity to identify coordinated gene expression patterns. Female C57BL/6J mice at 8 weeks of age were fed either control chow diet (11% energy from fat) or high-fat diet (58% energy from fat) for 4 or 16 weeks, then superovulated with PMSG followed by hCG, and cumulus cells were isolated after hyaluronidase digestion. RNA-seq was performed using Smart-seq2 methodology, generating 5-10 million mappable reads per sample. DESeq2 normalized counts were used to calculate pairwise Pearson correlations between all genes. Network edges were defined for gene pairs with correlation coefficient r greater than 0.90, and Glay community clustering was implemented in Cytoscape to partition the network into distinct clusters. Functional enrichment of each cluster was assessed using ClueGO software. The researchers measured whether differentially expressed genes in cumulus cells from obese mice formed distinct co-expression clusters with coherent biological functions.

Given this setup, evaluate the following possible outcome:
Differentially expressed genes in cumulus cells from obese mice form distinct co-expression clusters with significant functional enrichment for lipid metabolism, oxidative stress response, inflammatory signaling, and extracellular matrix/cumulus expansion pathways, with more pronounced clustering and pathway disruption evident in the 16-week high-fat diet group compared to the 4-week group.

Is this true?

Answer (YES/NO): NO